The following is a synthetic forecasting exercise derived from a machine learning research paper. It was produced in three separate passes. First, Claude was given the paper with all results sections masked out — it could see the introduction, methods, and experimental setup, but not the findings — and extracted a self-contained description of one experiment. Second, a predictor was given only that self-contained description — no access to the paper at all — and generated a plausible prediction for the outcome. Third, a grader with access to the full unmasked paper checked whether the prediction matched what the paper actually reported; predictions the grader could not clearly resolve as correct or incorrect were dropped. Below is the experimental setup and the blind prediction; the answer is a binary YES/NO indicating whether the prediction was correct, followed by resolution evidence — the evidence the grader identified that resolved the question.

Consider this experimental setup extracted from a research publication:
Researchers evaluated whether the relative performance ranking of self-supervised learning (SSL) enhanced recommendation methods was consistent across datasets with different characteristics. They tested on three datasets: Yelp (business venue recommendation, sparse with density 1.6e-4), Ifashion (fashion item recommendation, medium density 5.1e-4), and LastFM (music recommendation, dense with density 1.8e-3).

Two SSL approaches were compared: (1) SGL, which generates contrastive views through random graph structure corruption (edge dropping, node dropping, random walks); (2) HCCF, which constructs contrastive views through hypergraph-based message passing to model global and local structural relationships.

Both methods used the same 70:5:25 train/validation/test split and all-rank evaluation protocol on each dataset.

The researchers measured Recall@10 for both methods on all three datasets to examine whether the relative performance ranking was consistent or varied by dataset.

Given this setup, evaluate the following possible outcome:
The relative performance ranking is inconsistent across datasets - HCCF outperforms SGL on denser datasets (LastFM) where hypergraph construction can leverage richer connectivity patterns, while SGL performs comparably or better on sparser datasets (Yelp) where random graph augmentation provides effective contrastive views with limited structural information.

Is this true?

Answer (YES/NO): YES